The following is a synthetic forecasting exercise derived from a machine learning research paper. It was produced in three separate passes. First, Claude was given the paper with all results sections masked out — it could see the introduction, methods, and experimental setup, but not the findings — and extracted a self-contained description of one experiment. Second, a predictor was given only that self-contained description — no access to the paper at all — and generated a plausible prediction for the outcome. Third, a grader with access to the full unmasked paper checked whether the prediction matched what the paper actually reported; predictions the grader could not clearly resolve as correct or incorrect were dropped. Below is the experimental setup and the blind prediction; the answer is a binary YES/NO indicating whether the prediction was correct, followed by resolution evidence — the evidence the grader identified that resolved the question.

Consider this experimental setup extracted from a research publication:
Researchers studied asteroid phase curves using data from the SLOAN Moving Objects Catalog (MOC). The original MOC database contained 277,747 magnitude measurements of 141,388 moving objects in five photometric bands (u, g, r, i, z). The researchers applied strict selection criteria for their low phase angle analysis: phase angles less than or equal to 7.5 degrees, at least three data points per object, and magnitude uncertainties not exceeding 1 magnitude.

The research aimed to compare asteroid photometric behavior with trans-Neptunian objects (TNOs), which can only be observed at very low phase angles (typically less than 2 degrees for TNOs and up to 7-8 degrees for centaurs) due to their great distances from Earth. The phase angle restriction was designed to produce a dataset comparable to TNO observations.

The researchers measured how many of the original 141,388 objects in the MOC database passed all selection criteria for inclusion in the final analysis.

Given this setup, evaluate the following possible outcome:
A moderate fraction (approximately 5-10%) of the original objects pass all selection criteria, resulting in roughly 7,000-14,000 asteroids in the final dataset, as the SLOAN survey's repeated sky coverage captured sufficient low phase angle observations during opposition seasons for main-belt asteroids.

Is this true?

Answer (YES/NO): NO